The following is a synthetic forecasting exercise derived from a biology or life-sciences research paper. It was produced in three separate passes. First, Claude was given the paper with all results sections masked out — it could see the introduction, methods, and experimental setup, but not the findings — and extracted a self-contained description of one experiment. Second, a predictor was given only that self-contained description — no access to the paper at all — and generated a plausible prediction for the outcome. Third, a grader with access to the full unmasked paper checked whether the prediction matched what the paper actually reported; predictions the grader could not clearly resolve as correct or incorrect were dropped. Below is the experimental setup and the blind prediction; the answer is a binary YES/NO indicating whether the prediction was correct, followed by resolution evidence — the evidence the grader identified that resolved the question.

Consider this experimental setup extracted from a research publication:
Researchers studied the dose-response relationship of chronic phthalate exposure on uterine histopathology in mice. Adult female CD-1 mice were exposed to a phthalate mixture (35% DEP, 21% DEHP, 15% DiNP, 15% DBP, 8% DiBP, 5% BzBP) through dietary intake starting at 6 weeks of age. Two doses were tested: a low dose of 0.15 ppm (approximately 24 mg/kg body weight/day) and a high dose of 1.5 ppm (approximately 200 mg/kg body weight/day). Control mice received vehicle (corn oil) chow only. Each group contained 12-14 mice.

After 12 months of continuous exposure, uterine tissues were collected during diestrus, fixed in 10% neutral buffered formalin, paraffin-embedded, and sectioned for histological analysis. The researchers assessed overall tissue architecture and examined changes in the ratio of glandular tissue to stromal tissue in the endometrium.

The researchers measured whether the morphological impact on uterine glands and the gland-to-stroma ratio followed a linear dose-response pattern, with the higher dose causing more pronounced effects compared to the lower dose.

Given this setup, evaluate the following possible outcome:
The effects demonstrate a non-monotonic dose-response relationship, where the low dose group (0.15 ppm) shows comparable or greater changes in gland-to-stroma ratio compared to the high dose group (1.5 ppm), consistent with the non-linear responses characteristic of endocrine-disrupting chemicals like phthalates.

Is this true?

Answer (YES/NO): YES